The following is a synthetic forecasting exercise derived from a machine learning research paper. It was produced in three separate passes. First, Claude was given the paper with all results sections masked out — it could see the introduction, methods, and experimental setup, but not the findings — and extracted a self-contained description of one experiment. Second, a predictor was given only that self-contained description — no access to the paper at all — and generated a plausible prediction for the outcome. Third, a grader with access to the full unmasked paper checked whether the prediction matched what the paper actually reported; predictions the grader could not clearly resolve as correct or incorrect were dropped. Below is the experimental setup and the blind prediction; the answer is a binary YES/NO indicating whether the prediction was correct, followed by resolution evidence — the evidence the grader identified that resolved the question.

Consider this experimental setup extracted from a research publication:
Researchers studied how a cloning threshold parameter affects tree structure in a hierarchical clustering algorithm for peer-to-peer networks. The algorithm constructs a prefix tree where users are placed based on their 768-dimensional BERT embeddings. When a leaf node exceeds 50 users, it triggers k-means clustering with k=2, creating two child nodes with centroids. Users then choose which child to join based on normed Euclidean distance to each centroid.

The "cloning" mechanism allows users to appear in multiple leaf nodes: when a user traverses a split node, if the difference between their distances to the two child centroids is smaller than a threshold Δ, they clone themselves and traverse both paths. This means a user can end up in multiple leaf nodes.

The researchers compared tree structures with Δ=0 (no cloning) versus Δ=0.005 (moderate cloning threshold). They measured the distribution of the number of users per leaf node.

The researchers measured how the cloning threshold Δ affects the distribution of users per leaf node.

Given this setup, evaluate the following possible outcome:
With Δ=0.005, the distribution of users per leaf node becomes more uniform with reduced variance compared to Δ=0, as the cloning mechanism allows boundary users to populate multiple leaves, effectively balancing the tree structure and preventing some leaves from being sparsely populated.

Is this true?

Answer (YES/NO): NO